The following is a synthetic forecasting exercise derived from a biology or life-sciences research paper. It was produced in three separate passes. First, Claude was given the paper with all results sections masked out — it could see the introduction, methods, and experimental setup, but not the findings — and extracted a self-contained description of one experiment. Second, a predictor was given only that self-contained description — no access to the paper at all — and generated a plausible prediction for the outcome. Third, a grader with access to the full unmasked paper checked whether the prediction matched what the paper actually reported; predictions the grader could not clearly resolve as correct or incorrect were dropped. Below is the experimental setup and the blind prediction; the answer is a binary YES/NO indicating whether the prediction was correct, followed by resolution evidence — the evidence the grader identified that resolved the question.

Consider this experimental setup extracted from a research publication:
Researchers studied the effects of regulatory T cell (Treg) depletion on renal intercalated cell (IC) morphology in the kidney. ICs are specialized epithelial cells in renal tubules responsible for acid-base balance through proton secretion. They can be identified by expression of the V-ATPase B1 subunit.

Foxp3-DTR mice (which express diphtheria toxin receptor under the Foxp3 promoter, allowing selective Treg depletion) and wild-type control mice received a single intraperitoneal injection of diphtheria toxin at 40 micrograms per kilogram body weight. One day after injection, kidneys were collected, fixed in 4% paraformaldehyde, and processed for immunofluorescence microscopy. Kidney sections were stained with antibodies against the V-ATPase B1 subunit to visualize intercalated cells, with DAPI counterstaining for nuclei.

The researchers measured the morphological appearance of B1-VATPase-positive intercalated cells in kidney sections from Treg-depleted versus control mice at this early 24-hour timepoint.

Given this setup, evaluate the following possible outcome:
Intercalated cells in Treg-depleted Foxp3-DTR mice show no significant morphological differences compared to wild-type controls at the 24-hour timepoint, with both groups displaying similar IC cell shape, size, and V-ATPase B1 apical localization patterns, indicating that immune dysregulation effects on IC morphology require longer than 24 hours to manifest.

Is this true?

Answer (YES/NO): YES